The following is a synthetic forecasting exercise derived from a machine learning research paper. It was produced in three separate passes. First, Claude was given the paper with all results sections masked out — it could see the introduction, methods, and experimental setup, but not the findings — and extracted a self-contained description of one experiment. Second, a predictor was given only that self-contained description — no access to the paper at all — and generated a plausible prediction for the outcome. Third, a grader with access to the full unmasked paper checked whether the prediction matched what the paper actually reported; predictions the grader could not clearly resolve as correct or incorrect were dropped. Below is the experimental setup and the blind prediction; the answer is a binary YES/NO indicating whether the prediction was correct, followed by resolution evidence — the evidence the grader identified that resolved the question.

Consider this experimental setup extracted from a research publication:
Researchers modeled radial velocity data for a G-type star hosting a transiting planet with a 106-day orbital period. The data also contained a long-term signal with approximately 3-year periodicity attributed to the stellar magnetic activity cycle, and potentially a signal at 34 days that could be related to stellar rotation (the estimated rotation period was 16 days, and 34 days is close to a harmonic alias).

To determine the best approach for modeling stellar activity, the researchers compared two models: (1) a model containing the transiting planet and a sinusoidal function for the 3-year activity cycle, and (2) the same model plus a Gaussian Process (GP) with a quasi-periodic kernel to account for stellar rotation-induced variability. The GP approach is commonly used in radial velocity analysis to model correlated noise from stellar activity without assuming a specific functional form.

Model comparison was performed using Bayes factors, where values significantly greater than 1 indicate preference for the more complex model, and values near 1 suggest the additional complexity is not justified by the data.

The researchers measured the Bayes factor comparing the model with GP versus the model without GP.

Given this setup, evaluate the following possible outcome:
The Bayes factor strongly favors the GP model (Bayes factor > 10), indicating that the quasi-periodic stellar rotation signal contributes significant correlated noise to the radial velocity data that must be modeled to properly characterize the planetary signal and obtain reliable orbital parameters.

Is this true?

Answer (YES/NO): NO